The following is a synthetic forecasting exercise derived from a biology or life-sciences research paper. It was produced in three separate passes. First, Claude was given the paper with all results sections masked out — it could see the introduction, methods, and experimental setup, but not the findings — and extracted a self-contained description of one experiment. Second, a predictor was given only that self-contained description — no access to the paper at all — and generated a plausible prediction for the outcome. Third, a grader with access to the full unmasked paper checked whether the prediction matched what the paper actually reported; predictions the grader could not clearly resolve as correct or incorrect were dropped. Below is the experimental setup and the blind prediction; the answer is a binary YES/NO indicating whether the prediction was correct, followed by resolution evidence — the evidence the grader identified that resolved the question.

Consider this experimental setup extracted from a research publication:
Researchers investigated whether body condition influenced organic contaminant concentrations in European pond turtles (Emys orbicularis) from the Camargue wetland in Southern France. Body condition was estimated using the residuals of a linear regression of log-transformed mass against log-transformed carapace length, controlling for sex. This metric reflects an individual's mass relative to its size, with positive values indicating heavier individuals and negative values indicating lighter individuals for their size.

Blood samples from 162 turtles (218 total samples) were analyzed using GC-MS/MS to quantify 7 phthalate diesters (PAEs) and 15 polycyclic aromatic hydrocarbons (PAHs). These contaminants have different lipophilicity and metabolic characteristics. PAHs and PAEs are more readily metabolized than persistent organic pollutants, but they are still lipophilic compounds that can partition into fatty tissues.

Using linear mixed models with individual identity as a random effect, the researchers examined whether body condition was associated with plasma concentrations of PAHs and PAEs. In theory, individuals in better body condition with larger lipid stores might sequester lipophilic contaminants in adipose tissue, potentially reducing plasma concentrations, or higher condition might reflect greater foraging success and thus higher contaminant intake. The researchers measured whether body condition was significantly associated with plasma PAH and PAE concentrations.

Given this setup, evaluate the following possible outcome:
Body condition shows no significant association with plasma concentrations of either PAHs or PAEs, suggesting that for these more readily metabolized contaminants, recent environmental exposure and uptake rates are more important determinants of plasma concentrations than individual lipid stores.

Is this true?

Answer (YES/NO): YES